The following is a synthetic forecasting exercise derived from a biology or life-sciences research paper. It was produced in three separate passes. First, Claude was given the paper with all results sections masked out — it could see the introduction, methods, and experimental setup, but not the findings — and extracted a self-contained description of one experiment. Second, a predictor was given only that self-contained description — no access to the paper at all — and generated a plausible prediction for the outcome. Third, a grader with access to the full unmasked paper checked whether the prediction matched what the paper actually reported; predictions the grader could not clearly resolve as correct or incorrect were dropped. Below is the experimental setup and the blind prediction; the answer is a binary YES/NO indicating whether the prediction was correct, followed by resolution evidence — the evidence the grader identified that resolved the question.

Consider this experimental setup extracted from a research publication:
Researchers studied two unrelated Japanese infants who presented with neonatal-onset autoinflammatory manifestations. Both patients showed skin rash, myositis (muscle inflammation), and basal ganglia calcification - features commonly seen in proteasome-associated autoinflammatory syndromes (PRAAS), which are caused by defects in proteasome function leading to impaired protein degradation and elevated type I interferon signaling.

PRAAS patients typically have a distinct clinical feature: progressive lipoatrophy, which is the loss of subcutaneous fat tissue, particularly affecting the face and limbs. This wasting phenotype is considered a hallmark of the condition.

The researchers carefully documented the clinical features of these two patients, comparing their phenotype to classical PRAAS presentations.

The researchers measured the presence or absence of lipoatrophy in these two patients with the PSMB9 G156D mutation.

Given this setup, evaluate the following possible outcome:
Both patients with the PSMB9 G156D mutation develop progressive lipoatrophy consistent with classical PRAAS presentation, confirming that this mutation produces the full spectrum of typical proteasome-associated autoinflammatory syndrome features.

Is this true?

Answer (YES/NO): NO